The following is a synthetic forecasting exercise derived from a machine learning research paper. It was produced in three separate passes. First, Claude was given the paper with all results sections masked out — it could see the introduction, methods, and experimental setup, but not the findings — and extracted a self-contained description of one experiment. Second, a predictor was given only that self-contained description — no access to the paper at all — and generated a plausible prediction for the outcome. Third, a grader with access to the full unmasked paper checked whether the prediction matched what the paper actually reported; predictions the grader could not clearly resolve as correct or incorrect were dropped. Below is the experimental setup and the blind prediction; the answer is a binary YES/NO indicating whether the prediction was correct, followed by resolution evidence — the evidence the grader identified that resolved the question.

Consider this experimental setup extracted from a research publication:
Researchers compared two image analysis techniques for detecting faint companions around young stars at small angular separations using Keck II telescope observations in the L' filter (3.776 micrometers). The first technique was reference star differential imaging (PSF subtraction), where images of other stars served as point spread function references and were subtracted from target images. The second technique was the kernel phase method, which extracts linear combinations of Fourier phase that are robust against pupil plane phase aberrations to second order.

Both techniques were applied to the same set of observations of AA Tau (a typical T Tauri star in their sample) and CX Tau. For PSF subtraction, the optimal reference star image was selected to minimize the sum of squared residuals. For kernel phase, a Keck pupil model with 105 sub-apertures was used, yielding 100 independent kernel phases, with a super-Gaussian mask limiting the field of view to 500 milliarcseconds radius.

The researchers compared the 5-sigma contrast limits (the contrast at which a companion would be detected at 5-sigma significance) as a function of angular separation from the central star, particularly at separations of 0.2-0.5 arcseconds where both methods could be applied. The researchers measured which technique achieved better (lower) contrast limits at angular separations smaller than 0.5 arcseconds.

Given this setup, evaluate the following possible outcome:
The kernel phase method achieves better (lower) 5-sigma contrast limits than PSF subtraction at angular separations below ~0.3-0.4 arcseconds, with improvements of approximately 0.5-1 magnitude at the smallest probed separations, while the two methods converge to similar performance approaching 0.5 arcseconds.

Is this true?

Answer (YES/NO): NO